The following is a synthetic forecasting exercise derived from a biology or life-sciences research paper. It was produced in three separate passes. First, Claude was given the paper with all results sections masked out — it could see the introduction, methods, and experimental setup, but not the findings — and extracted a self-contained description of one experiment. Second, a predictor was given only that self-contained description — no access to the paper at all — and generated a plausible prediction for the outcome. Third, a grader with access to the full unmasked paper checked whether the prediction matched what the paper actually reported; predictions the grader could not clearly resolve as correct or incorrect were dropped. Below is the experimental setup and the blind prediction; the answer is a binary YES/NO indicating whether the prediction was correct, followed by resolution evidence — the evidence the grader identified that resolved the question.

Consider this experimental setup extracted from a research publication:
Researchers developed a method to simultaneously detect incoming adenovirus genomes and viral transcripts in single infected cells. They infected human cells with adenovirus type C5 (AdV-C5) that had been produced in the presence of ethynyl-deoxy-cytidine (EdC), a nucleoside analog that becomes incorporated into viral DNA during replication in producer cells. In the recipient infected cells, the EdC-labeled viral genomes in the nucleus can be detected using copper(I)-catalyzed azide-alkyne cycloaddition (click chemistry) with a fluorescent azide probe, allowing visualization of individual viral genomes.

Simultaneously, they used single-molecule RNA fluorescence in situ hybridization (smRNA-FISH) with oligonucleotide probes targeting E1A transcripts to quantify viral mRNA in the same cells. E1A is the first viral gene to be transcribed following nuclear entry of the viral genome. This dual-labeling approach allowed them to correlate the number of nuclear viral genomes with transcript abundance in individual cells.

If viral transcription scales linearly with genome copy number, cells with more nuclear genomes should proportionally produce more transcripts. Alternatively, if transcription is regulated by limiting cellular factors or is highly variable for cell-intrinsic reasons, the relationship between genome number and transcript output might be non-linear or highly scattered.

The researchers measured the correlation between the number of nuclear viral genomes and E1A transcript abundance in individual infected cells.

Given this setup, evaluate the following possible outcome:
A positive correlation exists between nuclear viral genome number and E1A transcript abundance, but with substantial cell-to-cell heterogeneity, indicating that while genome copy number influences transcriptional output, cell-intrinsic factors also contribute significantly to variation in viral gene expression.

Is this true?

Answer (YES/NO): YES